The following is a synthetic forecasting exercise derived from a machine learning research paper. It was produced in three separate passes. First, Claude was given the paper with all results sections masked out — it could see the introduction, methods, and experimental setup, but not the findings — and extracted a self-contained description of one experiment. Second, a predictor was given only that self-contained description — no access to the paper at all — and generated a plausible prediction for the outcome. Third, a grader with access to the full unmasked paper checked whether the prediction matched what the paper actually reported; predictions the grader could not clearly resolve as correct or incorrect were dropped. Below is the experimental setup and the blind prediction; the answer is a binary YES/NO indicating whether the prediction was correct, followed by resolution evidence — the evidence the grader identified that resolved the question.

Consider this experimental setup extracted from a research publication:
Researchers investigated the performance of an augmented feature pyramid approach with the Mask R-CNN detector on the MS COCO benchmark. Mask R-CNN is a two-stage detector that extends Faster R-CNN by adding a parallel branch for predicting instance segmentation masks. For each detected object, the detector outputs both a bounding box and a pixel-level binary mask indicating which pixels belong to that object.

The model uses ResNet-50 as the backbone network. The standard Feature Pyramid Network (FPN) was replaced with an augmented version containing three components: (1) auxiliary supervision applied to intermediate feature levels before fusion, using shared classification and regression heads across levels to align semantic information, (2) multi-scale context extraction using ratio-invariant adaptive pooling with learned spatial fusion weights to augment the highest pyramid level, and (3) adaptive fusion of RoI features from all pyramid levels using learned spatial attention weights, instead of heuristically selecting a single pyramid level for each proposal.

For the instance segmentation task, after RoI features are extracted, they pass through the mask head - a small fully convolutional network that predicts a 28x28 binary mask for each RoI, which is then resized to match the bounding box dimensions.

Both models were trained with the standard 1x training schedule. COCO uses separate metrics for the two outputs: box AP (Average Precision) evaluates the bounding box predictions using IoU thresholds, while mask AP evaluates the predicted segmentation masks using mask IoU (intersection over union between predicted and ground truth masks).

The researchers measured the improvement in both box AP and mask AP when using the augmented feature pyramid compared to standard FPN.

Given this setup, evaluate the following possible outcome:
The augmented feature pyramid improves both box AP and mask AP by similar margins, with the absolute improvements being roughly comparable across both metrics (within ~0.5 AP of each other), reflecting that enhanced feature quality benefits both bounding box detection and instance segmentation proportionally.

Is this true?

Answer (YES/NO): YES